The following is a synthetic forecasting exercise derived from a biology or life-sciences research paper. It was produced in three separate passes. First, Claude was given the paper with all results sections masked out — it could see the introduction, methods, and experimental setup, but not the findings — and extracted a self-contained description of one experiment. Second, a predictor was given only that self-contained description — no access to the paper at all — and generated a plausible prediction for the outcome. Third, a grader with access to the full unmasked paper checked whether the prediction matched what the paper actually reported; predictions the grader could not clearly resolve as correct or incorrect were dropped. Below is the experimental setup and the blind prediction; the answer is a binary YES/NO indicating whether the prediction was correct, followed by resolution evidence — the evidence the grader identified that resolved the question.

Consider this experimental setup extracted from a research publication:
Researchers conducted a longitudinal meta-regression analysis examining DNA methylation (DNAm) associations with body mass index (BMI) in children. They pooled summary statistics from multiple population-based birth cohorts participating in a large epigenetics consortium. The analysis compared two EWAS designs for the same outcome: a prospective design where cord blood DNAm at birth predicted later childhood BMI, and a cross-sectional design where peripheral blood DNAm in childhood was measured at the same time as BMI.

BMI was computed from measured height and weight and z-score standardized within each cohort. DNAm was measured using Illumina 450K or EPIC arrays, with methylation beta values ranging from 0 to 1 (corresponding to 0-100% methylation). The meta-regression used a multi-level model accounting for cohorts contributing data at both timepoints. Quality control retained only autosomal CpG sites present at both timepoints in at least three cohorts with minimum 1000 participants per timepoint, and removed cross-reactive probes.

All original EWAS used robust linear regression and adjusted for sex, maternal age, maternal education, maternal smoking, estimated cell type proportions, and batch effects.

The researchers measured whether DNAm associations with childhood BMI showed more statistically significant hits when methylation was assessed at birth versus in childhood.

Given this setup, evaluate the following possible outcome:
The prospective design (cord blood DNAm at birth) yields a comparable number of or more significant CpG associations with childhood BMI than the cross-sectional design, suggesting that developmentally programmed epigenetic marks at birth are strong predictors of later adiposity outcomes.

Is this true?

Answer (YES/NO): NO